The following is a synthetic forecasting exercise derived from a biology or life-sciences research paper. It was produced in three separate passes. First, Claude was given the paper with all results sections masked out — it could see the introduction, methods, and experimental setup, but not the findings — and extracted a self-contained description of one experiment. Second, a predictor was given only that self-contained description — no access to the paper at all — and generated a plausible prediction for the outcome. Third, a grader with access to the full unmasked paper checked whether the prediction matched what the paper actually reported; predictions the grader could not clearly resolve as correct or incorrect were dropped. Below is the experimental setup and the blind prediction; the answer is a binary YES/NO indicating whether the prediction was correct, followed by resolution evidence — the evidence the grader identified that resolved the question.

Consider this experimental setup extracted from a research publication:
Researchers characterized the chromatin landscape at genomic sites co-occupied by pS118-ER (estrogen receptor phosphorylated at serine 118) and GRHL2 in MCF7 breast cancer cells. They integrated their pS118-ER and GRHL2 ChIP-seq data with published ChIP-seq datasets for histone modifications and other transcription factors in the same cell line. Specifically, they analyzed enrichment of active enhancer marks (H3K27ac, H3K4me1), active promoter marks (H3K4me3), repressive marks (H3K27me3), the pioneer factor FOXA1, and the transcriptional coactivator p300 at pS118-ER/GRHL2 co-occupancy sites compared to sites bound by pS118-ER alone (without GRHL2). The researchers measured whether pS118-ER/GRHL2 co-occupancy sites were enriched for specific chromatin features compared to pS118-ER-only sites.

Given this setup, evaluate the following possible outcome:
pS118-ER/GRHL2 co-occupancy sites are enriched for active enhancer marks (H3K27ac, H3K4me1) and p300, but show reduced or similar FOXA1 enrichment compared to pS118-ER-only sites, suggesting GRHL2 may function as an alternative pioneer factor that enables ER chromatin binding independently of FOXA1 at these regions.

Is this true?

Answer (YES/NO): NO